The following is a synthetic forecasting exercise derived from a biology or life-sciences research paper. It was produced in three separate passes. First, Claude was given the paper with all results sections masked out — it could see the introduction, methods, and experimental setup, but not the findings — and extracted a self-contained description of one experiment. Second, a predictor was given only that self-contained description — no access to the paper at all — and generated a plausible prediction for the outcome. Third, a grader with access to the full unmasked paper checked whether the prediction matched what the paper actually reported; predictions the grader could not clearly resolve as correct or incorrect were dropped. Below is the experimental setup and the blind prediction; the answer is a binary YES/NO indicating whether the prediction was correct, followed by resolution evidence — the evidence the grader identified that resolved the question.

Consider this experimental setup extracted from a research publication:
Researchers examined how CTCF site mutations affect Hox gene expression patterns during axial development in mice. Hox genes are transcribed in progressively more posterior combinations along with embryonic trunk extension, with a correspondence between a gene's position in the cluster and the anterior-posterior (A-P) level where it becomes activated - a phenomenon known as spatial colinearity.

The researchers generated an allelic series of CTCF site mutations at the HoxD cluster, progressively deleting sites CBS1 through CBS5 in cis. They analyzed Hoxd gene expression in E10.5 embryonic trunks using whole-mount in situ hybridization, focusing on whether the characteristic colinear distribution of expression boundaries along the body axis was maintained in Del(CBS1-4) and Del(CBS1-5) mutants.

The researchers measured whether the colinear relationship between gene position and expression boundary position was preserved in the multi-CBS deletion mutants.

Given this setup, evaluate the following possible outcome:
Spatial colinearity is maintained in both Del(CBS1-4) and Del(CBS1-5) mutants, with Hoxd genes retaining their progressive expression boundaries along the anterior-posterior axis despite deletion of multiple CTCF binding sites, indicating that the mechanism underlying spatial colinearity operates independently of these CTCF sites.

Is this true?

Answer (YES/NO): YES